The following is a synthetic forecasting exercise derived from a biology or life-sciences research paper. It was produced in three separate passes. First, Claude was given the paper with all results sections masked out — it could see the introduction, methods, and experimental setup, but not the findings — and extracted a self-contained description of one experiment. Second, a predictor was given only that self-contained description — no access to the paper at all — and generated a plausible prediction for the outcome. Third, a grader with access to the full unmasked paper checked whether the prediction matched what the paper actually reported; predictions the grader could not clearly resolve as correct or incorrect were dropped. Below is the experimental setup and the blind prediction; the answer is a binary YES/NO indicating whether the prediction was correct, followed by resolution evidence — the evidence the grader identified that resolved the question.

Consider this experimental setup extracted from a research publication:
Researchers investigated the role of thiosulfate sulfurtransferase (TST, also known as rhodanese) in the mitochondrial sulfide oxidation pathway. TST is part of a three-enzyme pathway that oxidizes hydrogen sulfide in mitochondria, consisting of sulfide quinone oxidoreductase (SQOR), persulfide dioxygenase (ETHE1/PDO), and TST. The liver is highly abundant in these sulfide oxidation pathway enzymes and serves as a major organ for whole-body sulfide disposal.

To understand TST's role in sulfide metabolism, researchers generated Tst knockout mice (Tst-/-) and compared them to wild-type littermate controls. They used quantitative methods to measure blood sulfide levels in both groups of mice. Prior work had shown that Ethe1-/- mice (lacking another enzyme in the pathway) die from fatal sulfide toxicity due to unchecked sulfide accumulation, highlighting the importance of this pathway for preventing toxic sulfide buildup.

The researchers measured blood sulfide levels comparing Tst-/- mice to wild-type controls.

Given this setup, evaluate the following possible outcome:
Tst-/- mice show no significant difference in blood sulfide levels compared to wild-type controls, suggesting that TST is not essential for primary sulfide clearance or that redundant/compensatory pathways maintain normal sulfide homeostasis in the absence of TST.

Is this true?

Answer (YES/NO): NO